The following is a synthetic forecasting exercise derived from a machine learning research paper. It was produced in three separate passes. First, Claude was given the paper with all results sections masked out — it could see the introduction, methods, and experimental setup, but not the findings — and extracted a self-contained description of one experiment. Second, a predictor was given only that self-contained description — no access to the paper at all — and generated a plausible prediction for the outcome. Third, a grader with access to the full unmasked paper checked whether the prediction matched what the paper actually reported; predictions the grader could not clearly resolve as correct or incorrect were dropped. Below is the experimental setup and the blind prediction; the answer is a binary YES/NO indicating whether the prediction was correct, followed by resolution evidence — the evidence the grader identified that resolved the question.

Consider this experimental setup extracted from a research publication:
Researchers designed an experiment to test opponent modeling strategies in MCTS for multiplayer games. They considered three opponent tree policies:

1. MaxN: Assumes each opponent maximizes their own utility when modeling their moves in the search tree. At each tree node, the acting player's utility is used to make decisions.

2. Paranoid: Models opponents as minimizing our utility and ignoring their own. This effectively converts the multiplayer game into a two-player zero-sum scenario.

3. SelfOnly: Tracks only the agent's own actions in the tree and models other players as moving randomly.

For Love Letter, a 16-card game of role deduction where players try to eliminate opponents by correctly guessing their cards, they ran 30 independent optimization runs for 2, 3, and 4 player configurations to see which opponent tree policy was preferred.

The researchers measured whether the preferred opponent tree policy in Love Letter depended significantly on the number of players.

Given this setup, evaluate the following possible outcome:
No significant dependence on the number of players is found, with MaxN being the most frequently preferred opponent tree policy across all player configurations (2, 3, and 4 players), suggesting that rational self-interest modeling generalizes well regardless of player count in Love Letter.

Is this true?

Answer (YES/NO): NO